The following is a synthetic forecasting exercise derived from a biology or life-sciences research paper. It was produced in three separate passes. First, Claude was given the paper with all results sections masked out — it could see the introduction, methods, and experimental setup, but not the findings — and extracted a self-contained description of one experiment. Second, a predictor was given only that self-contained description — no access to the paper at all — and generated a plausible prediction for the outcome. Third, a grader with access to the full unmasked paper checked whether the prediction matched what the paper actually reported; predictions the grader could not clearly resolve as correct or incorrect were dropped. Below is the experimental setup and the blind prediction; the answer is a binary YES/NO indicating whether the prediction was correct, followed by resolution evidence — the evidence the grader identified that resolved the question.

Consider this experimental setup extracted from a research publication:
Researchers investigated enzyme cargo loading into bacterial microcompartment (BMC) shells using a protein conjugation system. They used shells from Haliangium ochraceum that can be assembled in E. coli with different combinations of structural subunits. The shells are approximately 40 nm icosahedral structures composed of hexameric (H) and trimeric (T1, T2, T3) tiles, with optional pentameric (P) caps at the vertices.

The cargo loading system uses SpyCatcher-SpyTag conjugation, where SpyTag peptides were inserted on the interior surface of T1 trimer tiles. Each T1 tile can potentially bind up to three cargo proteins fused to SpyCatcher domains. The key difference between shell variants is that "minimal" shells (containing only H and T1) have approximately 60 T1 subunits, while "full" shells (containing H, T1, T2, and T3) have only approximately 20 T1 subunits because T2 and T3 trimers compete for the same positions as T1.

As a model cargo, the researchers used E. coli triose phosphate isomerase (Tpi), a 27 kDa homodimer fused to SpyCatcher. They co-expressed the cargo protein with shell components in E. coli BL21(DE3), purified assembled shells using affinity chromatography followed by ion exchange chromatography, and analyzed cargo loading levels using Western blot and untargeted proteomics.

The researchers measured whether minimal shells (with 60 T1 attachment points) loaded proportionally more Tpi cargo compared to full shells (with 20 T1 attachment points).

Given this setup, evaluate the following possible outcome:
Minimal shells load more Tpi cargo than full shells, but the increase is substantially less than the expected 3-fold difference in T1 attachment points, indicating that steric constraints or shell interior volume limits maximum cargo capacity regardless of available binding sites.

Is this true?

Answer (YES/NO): YES